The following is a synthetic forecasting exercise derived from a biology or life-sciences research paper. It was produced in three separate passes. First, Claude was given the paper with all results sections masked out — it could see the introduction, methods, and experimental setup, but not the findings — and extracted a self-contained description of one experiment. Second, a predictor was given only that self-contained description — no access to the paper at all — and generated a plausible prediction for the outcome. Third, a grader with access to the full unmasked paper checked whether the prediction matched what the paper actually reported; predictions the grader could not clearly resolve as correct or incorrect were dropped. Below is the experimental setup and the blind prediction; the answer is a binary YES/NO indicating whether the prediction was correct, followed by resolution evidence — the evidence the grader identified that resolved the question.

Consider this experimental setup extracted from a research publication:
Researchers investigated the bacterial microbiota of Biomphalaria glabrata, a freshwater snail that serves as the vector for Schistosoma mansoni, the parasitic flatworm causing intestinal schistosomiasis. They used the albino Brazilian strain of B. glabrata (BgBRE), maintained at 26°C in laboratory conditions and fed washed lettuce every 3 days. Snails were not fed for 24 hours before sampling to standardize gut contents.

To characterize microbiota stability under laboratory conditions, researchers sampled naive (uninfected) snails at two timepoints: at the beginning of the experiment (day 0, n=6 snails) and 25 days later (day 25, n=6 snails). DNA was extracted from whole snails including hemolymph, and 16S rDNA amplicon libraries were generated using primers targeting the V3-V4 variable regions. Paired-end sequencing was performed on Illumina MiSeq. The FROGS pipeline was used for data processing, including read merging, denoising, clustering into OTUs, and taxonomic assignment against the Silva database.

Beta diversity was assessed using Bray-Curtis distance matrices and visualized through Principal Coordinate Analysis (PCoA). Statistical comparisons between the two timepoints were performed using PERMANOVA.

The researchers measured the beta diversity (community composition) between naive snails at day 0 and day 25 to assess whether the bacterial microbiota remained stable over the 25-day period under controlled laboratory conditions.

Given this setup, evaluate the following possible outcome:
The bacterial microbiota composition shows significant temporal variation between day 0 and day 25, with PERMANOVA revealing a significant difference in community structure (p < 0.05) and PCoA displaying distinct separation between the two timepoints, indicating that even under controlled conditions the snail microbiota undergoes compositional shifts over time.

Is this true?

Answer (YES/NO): NO